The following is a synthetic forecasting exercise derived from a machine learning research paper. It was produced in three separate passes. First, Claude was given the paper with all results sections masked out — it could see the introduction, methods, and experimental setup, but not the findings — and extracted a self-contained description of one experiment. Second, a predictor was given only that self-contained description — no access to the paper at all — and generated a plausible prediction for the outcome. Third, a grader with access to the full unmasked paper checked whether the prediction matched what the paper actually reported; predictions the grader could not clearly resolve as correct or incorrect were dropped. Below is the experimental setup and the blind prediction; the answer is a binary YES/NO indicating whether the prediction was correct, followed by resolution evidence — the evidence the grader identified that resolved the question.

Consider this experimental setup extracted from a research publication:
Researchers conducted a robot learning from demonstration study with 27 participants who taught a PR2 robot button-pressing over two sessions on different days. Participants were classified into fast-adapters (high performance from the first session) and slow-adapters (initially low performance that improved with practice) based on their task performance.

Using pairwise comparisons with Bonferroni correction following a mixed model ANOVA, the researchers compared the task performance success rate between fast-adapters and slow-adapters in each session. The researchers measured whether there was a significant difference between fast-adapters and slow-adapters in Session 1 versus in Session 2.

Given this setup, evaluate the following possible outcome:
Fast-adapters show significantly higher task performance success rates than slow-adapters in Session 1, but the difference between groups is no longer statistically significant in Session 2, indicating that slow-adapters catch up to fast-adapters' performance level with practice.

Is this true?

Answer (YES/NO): YES